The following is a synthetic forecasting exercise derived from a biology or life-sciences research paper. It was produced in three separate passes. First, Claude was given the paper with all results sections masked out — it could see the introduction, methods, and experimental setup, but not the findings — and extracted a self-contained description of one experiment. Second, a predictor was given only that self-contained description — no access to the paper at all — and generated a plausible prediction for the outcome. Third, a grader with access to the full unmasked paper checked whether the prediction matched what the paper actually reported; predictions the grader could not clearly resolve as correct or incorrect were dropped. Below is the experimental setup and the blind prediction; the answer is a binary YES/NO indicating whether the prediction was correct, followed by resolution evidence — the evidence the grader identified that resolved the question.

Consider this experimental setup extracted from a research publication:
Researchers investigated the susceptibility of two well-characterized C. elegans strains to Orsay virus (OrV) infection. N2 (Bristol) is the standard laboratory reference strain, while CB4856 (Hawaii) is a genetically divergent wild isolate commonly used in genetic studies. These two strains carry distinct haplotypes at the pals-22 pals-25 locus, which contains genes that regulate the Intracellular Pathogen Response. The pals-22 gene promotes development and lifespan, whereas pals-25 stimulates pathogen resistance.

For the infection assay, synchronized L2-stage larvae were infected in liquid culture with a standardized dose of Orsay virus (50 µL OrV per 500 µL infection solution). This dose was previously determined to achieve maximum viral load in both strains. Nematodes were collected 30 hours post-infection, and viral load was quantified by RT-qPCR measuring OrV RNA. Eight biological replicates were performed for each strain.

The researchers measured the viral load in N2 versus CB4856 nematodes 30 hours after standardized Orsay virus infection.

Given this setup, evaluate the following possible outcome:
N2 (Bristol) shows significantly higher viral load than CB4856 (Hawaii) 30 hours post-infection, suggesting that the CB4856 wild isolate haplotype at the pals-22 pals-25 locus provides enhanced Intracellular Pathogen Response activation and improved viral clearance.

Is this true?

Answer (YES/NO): YES